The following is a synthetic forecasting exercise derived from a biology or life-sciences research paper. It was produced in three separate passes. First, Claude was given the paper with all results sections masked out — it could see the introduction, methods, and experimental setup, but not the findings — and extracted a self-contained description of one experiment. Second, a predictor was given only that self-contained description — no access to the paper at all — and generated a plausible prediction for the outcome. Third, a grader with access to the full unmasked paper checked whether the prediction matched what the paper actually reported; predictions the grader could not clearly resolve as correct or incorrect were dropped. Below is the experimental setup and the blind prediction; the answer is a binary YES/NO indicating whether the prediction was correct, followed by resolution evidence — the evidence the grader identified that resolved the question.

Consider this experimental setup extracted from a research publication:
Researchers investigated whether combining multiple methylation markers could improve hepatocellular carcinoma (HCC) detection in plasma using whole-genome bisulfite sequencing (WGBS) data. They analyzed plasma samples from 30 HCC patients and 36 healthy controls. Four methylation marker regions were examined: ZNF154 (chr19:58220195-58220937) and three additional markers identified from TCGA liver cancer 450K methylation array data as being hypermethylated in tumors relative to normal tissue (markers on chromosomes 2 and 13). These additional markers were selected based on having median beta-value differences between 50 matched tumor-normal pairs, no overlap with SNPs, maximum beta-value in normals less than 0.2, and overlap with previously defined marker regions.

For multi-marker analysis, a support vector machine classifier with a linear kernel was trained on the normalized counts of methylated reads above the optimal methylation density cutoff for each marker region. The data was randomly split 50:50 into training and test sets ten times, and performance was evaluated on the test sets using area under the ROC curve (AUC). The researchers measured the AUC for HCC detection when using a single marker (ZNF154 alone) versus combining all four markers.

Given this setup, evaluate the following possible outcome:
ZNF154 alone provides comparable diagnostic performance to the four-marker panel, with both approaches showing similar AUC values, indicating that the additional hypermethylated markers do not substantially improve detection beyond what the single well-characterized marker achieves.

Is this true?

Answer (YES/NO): NO